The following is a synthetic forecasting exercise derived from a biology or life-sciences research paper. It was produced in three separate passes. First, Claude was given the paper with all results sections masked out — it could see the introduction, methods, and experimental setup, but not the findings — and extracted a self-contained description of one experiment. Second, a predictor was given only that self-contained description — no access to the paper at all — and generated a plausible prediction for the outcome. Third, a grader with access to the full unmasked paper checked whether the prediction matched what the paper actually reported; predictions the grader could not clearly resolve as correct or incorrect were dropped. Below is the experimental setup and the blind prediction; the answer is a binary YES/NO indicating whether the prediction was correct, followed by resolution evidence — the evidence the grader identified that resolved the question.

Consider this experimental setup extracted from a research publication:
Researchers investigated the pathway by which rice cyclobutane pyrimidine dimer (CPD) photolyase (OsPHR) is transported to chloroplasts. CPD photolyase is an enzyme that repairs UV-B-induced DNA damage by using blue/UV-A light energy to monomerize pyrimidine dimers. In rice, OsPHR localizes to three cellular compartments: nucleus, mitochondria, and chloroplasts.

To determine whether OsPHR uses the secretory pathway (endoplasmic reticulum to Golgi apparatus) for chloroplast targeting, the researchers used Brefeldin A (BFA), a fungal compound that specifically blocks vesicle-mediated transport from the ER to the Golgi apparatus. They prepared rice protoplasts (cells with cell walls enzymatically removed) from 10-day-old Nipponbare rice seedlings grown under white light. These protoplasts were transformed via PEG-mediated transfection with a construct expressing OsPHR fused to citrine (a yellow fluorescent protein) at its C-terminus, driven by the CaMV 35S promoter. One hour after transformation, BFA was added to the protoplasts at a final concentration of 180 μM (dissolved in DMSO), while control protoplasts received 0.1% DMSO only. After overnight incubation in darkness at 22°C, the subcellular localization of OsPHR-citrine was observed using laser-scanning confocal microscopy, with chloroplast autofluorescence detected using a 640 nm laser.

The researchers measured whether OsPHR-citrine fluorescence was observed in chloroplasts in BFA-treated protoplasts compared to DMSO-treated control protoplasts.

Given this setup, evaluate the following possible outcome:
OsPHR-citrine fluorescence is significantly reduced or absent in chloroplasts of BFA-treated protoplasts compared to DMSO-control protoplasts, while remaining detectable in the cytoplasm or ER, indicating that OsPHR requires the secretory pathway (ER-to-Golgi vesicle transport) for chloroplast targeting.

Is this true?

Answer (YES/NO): YES